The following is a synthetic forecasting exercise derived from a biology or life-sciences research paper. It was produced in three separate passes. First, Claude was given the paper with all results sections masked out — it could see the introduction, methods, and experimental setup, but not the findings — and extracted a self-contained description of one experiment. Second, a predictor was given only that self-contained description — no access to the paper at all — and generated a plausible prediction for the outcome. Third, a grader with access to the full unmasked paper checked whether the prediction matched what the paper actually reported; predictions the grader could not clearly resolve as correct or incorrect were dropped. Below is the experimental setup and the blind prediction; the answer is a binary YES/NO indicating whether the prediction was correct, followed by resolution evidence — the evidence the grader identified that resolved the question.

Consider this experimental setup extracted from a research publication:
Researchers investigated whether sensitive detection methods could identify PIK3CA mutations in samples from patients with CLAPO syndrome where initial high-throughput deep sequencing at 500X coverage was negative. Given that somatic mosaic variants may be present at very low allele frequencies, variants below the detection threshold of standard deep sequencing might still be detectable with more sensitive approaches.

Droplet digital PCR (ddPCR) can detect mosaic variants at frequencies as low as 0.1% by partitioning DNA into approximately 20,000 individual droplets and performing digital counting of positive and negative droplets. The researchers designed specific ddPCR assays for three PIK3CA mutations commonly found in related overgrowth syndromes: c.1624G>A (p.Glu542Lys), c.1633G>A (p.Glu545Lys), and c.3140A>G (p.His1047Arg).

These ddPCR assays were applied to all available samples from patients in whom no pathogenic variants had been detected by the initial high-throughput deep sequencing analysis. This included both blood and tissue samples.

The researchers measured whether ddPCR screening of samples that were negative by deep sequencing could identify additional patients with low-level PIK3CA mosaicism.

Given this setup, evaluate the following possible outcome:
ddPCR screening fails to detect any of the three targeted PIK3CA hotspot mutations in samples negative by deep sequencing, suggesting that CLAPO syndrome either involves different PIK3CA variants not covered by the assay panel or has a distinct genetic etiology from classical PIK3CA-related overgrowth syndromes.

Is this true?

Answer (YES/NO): NO